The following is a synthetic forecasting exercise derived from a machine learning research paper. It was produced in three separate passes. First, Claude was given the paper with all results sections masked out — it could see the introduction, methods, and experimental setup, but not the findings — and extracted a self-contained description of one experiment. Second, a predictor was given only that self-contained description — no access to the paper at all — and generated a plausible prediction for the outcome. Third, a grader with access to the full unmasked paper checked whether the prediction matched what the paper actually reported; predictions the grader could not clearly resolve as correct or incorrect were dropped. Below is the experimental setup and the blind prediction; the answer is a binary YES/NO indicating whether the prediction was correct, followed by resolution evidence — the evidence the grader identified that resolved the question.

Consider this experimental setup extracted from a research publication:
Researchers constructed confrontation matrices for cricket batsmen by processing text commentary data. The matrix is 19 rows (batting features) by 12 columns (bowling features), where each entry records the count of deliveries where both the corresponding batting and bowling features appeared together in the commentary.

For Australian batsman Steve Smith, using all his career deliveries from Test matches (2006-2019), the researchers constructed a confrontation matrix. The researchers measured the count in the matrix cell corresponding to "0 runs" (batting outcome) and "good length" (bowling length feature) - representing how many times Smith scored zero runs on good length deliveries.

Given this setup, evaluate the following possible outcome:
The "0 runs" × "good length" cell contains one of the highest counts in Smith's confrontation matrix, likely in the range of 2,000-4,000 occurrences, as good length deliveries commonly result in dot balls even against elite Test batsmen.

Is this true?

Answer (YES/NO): NO